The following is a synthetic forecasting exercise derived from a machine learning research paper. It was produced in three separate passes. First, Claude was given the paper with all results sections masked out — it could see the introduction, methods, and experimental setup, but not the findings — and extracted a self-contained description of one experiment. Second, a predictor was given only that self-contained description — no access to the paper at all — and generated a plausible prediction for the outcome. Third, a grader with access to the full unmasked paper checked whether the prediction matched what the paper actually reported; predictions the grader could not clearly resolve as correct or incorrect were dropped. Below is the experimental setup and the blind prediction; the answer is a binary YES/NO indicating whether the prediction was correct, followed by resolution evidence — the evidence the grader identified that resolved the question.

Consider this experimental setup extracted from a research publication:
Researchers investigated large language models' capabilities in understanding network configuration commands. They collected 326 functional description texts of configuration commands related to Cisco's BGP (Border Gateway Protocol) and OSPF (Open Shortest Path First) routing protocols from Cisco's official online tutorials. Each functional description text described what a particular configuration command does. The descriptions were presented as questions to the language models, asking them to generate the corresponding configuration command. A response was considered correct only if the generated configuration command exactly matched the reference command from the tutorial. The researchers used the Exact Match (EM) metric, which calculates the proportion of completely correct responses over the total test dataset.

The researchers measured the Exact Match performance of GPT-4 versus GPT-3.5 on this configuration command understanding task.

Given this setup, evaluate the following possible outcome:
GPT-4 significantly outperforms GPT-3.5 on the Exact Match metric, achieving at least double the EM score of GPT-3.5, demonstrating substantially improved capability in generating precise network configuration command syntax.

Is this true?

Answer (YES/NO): NO